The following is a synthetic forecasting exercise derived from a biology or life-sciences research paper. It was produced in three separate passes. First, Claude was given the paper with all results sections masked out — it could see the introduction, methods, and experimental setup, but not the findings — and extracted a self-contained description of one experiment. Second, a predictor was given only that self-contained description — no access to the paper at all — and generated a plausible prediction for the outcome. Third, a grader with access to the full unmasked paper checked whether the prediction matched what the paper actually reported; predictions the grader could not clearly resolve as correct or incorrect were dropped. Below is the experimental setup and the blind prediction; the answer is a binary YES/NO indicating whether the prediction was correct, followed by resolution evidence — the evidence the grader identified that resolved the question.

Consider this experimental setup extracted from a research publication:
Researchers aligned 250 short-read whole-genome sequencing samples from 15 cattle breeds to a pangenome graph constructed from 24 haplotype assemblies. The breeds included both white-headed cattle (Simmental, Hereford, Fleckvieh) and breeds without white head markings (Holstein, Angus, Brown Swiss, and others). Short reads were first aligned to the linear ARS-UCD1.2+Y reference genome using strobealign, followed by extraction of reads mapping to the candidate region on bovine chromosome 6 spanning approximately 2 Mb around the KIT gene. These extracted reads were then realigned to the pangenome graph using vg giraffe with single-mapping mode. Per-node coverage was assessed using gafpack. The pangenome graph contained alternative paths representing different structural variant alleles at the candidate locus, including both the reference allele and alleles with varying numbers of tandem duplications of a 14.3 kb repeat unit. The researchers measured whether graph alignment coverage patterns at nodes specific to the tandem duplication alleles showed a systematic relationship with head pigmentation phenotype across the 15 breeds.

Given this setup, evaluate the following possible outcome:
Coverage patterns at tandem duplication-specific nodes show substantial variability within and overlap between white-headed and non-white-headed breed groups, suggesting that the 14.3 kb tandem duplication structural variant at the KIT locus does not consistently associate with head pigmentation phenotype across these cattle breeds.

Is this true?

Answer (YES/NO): NO